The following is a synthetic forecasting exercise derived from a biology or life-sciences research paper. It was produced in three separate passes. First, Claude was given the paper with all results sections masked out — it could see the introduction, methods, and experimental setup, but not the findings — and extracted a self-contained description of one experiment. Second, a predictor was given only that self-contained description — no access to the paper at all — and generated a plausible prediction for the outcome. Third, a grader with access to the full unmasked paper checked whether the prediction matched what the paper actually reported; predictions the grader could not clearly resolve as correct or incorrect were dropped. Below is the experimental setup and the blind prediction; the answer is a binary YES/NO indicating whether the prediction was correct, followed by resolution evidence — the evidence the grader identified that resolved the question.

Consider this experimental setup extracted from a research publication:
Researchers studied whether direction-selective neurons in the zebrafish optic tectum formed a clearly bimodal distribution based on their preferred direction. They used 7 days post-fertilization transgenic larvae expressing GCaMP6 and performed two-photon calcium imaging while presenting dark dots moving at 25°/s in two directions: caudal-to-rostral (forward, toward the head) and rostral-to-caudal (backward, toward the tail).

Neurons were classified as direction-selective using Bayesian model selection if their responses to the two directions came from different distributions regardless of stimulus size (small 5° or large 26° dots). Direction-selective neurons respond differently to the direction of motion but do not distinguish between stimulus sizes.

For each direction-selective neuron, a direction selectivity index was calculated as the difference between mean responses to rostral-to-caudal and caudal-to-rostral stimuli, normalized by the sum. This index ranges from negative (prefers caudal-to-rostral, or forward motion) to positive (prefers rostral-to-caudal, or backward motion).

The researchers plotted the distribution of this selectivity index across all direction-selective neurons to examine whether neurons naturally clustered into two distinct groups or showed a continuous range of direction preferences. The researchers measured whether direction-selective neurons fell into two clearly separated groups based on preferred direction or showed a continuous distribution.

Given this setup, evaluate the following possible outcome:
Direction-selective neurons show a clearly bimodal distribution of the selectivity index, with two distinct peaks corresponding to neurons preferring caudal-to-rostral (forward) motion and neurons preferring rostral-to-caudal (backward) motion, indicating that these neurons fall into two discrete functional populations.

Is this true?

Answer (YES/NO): YES